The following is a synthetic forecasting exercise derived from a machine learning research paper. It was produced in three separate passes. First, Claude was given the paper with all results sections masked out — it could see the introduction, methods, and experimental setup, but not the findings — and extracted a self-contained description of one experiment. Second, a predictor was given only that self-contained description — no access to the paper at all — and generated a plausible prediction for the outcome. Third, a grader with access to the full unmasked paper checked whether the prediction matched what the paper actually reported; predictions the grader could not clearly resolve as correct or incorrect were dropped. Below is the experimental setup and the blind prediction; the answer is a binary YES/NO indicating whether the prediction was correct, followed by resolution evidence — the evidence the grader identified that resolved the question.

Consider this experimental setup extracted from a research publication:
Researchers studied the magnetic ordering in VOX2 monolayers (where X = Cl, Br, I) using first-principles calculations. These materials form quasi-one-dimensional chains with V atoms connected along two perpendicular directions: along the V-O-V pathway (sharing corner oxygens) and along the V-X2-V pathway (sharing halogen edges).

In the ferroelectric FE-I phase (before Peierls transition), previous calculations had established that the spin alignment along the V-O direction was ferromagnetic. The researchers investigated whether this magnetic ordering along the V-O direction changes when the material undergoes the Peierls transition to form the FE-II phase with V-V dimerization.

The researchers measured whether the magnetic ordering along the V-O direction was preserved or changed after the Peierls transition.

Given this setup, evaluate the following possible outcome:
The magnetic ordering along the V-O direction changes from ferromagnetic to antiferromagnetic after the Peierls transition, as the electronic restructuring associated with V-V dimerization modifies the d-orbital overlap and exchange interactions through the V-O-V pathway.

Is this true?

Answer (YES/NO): NO